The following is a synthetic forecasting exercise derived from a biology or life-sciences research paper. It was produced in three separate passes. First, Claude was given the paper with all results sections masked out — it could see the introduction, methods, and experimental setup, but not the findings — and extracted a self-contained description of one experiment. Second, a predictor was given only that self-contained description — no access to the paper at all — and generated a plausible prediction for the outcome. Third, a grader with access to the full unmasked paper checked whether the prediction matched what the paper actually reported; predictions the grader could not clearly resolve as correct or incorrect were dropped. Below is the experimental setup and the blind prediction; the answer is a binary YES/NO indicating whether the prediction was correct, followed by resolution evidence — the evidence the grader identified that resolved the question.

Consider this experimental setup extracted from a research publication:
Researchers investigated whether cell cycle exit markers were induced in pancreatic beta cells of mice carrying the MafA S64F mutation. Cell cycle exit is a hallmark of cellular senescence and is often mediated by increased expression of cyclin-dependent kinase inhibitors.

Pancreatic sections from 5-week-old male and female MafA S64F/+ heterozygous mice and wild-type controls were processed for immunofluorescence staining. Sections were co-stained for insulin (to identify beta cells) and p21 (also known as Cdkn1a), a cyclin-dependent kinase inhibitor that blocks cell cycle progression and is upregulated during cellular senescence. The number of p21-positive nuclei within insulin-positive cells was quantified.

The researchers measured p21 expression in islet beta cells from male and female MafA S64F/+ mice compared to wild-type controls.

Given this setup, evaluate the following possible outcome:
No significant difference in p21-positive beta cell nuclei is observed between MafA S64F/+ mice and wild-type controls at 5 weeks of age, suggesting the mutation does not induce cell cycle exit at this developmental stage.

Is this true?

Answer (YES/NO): NO